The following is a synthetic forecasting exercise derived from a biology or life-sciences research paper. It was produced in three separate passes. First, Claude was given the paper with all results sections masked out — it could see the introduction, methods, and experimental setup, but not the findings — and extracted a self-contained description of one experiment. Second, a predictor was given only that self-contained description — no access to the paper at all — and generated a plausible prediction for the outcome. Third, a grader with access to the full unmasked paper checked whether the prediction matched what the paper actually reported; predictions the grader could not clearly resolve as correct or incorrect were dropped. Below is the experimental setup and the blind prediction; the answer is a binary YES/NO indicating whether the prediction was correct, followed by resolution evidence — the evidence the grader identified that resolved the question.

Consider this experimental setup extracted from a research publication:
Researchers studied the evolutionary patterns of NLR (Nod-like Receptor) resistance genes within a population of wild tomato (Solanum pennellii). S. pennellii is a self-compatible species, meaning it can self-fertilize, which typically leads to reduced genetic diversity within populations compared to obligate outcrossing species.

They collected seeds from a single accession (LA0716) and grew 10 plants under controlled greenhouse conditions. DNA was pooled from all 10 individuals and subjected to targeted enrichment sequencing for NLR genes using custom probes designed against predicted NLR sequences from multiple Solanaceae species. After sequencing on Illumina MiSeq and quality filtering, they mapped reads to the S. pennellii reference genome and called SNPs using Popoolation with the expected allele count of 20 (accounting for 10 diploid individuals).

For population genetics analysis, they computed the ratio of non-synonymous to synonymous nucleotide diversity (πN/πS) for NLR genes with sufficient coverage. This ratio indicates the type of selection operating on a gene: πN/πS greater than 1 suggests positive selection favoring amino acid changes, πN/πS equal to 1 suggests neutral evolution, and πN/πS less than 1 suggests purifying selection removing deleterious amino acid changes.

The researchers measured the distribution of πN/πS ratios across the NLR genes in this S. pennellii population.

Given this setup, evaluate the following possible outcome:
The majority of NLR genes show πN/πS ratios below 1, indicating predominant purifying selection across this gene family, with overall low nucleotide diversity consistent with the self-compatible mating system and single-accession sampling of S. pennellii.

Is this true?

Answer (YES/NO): NO